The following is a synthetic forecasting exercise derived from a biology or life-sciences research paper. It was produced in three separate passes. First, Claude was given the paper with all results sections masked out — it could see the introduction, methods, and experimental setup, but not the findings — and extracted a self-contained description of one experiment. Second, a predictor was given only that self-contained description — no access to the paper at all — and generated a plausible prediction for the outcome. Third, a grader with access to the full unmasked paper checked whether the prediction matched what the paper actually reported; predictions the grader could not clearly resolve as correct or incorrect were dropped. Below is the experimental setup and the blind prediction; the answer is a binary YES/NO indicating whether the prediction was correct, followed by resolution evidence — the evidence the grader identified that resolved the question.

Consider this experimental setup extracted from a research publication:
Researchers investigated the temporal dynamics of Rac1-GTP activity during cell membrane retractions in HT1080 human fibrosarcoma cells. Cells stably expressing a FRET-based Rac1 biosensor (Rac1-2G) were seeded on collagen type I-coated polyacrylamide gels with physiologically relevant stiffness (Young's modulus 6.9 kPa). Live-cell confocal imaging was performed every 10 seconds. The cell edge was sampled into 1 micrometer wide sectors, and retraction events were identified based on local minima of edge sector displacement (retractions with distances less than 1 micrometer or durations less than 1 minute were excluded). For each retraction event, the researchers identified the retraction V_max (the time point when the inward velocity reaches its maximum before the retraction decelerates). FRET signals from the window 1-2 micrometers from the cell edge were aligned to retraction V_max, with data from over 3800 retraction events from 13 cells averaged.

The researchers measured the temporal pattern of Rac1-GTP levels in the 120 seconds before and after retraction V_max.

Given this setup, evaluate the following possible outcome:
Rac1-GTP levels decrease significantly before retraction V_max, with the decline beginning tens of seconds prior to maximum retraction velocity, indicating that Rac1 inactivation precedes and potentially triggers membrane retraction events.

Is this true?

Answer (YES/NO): NO